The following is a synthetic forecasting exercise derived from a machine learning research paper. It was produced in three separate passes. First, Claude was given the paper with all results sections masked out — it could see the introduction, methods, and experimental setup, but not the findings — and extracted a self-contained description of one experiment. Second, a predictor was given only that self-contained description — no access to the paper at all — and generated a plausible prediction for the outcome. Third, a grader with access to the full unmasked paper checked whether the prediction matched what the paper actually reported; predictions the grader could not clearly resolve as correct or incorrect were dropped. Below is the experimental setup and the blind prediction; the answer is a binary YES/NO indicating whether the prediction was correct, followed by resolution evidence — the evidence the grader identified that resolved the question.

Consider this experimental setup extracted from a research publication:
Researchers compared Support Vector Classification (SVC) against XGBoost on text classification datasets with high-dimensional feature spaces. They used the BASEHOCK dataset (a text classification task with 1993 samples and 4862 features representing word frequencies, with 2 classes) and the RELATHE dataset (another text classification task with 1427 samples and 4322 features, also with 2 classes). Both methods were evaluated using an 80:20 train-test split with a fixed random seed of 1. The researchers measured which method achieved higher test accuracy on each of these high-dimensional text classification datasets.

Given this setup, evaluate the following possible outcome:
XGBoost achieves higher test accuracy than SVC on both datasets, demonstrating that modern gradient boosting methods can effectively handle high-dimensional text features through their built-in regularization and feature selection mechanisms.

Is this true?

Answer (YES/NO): NO